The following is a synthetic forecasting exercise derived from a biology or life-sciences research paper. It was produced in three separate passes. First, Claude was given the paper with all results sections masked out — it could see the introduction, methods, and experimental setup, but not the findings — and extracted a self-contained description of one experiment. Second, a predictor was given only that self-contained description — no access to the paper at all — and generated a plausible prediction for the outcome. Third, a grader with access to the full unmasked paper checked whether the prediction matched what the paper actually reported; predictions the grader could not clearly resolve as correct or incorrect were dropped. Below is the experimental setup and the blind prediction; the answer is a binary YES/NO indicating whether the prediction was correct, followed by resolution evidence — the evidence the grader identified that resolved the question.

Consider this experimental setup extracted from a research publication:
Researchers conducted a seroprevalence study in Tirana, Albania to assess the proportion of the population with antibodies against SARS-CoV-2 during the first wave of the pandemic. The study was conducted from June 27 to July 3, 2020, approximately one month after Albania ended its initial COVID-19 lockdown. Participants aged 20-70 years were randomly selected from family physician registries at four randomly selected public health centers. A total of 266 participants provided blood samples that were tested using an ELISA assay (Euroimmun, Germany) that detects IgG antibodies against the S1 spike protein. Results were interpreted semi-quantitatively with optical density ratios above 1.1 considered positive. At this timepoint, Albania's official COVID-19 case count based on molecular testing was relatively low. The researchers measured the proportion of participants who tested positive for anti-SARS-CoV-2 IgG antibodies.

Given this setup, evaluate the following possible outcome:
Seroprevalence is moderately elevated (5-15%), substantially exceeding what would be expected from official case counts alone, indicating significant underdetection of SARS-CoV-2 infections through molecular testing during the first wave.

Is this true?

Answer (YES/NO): YES